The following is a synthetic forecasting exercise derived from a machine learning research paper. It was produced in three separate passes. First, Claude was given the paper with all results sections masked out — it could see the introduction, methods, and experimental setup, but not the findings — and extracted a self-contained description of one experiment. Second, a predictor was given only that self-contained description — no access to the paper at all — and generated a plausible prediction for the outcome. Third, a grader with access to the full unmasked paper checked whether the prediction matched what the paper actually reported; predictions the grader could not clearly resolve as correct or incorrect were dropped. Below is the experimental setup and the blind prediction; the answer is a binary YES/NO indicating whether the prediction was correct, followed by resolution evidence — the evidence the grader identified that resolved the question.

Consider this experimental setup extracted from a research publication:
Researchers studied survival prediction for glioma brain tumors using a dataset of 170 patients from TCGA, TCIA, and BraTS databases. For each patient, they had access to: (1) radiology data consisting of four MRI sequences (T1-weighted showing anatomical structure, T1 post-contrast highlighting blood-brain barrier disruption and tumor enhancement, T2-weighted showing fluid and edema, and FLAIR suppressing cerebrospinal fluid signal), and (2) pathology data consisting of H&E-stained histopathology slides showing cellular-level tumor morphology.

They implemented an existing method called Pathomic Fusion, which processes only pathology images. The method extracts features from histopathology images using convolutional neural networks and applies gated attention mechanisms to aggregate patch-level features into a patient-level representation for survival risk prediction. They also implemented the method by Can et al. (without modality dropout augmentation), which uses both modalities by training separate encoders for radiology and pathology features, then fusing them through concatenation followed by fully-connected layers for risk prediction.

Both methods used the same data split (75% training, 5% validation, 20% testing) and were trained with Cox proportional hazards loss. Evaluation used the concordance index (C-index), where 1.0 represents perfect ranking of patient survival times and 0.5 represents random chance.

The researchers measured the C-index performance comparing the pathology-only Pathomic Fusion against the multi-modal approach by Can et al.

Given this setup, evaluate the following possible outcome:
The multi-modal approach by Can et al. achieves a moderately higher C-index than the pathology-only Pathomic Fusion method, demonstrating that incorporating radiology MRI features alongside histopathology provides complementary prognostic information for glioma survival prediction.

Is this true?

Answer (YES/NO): NO